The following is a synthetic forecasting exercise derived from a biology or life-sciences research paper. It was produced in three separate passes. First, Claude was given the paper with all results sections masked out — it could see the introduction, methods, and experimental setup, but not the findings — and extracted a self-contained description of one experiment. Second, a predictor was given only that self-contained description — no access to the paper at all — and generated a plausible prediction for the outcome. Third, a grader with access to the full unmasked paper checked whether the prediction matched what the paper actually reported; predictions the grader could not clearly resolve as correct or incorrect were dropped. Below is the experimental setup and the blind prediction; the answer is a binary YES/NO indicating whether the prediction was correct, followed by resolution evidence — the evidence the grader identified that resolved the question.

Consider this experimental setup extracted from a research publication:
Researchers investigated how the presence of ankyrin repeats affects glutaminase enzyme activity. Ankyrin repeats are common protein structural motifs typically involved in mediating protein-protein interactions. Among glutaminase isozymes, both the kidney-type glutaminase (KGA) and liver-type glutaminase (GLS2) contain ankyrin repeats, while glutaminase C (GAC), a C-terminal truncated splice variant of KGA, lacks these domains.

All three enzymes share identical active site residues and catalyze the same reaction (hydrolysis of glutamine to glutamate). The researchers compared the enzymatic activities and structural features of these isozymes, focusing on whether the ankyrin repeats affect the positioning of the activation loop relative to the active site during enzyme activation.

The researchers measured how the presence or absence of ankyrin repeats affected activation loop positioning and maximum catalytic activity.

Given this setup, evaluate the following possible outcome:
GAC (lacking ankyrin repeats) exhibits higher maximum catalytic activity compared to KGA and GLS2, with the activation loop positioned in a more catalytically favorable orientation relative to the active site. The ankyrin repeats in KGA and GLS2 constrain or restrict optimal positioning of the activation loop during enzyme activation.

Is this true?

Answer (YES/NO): YES